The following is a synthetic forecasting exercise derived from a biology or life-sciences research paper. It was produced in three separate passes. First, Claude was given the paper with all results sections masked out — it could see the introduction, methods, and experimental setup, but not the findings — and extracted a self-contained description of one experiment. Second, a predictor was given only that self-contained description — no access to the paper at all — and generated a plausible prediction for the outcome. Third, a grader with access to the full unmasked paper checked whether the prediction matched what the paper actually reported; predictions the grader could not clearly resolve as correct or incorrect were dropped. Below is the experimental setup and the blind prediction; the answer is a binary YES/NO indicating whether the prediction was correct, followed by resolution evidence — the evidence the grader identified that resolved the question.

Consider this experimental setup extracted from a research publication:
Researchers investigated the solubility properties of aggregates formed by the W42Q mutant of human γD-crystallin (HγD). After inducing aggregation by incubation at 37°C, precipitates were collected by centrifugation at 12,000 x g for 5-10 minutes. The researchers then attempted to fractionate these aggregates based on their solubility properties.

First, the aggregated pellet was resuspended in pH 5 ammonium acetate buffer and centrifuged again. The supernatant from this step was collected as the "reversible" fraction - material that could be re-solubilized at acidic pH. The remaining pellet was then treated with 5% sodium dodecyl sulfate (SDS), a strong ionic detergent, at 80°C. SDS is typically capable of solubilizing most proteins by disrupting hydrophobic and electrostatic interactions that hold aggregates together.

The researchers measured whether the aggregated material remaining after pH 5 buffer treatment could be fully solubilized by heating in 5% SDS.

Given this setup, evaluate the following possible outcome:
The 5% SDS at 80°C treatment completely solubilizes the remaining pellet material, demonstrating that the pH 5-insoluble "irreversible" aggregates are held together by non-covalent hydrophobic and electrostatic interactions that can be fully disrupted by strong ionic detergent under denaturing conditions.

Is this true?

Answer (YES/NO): NO